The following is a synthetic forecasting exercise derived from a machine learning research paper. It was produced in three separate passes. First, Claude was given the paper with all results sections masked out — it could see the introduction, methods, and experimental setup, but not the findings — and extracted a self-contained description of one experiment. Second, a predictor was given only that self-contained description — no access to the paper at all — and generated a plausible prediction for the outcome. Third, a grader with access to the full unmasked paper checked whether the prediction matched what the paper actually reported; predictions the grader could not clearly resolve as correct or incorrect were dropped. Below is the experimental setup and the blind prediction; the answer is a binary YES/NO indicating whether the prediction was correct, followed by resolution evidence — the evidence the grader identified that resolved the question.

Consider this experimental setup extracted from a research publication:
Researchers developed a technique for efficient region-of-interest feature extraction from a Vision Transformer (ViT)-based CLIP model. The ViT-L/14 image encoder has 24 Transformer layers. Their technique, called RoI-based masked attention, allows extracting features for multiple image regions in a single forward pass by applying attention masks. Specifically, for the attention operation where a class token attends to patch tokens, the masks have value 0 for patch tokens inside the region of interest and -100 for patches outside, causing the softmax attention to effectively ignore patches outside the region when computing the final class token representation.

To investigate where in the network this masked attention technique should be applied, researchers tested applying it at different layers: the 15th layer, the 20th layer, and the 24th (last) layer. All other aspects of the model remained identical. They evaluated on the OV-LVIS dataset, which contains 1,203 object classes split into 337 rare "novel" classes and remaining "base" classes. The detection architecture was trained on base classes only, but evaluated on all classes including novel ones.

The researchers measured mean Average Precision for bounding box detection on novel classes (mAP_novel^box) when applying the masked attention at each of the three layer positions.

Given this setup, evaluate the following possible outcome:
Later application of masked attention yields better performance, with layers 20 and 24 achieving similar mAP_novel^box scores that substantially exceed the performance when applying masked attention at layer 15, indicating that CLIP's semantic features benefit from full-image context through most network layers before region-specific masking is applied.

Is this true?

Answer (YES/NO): NO